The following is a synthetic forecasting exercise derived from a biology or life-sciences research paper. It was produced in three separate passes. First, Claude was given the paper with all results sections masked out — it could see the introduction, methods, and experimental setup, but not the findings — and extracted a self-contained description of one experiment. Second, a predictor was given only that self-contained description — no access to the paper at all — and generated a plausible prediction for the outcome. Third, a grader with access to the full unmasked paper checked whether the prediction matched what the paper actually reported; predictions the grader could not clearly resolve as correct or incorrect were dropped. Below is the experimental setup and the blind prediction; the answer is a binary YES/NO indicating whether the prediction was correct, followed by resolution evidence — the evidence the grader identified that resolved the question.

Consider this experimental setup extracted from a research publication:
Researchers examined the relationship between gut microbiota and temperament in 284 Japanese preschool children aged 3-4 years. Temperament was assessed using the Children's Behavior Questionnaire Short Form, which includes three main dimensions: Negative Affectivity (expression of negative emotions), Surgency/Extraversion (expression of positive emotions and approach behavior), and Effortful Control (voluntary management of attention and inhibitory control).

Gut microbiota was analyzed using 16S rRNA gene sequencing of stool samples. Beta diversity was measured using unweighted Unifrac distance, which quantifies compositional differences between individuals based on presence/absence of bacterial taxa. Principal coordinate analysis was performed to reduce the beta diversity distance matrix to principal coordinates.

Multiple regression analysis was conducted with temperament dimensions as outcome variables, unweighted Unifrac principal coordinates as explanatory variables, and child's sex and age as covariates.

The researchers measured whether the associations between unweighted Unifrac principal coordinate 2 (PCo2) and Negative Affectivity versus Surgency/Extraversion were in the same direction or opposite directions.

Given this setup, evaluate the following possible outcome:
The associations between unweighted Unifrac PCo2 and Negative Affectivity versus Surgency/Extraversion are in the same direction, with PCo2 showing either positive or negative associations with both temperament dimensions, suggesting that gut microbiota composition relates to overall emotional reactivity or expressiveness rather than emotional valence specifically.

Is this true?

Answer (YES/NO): NO